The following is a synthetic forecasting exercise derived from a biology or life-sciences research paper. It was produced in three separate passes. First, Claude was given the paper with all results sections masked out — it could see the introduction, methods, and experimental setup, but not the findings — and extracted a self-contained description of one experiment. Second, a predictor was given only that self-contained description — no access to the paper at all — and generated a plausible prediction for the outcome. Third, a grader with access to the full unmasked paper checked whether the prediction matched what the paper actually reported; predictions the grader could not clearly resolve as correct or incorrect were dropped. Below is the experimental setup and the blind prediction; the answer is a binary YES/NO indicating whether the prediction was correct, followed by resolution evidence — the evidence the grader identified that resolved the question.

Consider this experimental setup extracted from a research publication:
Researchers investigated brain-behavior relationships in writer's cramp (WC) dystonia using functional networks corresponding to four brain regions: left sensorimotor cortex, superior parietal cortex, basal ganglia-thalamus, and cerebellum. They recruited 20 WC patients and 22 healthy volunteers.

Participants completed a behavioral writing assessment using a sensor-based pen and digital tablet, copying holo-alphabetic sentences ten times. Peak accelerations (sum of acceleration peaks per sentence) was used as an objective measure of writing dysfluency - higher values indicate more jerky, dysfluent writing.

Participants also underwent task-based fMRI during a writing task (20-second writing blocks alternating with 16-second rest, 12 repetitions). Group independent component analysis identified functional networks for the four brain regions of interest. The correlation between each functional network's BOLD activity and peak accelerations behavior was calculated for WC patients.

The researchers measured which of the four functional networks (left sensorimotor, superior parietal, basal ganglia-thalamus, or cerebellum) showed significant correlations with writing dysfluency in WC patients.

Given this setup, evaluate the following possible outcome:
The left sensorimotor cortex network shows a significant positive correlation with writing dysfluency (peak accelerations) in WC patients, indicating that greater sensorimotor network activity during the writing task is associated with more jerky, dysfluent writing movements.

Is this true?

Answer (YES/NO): NO